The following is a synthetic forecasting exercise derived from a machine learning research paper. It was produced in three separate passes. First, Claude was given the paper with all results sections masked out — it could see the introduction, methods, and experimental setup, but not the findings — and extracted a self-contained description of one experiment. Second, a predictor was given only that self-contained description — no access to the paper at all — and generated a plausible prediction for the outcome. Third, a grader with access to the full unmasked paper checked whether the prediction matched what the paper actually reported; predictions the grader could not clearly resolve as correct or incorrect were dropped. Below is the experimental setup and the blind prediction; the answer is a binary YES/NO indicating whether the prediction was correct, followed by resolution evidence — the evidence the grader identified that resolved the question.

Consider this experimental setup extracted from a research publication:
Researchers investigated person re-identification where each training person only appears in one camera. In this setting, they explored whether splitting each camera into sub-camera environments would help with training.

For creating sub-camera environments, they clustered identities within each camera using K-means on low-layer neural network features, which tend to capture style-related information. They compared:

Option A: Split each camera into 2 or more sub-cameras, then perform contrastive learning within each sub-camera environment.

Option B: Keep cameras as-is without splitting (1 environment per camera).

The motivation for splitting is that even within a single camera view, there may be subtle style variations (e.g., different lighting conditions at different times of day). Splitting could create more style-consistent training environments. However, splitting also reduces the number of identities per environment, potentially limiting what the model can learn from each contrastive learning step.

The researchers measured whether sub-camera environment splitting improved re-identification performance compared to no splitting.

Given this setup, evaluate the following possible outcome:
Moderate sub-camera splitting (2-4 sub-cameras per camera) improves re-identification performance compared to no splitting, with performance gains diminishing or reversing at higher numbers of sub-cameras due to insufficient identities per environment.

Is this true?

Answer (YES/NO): NO